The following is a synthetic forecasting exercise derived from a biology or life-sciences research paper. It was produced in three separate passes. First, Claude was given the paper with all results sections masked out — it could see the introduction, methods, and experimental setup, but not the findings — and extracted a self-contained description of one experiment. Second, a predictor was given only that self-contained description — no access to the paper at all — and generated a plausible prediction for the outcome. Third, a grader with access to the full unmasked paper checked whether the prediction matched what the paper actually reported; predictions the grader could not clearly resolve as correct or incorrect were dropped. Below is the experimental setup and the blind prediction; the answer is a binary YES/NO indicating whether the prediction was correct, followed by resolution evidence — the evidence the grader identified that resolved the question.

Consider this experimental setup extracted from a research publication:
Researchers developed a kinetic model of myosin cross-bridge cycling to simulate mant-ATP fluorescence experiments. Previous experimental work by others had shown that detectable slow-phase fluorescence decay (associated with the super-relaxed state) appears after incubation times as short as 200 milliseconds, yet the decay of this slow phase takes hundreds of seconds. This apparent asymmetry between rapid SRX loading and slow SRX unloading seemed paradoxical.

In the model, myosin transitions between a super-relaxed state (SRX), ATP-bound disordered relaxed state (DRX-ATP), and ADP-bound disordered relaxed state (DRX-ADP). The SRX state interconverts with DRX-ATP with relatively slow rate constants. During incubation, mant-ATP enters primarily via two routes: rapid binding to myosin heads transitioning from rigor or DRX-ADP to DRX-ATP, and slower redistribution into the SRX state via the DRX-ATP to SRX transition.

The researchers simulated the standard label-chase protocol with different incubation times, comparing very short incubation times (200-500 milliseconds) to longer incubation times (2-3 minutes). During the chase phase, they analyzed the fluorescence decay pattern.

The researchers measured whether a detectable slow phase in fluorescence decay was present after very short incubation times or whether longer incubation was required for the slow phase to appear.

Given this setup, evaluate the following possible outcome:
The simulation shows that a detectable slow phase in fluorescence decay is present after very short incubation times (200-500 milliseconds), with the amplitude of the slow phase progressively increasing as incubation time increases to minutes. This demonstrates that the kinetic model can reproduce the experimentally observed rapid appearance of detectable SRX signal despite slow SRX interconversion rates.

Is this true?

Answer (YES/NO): YES